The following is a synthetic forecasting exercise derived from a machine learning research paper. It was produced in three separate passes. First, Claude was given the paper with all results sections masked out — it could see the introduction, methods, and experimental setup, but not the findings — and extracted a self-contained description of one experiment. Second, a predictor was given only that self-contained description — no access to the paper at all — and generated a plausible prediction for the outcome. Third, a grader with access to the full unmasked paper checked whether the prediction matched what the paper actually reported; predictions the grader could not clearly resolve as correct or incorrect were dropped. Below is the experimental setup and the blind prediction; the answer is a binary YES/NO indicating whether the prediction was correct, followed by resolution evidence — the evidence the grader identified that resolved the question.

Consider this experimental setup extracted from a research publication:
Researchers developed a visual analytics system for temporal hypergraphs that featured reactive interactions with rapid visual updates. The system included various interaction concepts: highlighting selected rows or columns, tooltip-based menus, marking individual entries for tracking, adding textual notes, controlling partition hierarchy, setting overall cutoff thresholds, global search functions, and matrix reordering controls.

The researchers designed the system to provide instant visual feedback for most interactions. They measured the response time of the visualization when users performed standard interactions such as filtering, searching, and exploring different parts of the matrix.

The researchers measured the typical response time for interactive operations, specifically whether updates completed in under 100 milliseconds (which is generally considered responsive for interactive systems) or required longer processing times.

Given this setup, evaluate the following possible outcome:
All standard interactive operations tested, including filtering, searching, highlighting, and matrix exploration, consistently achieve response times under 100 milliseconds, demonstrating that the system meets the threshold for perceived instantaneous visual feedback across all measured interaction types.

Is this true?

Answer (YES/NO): YES